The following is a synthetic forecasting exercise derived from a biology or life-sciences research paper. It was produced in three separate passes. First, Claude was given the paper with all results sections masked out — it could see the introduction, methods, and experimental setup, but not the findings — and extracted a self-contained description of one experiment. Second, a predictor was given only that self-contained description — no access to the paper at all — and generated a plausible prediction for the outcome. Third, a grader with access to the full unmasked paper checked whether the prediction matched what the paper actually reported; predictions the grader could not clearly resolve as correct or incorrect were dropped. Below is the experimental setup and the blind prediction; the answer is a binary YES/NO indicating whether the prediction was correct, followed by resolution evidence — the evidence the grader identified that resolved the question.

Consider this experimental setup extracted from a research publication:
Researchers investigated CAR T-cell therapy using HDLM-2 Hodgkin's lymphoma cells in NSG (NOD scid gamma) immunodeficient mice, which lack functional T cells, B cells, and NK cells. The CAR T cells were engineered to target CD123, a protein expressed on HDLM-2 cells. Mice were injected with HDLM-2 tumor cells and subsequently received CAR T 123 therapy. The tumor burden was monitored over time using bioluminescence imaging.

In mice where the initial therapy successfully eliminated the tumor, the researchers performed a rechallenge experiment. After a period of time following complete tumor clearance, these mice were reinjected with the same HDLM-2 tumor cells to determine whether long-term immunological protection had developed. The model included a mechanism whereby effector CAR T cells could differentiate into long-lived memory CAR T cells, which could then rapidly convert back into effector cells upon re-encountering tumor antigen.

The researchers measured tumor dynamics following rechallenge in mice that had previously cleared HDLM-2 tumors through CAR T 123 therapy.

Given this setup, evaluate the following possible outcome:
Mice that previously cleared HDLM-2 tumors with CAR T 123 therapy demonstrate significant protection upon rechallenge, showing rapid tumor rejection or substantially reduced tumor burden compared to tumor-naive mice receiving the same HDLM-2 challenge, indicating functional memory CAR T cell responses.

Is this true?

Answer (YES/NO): YES